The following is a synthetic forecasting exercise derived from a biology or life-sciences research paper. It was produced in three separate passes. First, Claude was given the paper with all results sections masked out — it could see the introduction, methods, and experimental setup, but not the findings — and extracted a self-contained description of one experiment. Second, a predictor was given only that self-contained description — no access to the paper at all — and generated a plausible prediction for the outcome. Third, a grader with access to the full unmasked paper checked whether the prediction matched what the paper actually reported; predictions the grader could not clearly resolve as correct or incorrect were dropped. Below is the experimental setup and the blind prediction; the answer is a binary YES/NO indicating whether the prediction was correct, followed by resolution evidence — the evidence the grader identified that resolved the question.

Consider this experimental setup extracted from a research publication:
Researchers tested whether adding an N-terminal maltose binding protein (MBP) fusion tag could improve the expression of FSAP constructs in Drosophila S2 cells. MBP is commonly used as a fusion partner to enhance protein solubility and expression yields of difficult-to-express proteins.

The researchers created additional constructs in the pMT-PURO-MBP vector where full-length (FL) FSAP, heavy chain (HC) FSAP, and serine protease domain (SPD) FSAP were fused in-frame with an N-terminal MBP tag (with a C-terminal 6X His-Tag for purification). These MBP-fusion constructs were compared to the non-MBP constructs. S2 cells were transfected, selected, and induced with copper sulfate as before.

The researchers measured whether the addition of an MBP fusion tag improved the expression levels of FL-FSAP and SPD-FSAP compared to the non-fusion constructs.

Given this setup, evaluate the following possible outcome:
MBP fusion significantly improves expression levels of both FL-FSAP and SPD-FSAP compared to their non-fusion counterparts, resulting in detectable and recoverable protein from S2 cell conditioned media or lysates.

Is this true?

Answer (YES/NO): NO